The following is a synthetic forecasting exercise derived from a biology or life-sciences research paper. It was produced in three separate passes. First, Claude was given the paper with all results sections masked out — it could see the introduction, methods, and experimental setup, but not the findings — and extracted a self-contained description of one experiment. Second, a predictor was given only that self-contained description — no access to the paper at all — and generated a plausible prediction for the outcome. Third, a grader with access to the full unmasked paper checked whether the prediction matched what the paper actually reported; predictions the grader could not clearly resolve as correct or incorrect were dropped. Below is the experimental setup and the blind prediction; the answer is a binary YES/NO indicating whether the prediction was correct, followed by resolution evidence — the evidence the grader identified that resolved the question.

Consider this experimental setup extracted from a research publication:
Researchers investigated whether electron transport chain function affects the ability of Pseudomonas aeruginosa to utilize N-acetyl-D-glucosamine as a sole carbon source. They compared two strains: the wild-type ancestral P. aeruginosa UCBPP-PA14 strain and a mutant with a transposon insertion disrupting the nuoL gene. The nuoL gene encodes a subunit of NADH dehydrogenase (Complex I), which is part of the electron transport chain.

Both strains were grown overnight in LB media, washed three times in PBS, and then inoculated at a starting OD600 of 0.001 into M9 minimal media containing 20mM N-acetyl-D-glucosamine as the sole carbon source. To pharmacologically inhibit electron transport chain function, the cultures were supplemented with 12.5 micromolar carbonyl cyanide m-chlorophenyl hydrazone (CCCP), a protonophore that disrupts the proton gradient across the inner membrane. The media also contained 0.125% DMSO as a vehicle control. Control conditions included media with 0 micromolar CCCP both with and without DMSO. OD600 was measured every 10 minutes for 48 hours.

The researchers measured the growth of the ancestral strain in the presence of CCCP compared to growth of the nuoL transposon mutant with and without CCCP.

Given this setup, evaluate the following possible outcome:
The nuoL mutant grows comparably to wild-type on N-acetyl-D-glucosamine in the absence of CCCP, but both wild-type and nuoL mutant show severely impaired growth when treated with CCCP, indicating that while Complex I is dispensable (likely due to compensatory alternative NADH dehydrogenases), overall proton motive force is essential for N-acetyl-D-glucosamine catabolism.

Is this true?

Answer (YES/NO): NO